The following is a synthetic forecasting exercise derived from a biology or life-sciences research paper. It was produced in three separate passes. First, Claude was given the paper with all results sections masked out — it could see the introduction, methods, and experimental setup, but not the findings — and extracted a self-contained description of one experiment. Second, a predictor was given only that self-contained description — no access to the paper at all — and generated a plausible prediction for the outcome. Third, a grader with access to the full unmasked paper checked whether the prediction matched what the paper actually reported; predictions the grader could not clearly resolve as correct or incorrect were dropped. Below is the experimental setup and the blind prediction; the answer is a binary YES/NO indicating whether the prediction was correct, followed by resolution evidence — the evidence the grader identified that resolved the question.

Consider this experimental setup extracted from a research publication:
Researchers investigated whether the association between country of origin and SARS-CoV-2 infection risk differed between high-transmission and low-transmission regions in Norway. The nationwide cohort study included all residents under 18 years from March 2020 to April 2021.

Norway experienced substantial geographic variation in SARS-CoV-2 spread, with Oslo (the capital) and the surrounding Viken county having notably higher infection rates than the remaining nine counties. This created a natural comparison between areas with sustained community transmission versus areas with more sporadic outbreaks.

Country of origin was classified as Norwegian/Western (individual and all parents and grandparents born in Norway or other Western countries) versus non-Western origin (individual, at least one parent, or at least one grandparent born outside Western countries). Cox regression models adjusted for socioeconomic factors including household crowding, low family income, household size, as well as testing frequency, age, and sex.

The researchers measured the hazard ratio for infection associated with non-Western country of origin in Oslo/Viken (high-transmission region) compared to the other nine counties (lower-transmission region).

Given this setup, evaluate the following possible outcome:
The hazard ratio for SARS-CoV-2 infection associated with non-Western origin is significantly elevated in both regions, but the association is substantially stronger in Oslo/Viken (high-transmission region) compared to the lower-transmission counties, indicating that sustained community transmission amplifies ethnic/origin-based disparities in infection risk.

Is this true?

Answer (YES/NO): NO